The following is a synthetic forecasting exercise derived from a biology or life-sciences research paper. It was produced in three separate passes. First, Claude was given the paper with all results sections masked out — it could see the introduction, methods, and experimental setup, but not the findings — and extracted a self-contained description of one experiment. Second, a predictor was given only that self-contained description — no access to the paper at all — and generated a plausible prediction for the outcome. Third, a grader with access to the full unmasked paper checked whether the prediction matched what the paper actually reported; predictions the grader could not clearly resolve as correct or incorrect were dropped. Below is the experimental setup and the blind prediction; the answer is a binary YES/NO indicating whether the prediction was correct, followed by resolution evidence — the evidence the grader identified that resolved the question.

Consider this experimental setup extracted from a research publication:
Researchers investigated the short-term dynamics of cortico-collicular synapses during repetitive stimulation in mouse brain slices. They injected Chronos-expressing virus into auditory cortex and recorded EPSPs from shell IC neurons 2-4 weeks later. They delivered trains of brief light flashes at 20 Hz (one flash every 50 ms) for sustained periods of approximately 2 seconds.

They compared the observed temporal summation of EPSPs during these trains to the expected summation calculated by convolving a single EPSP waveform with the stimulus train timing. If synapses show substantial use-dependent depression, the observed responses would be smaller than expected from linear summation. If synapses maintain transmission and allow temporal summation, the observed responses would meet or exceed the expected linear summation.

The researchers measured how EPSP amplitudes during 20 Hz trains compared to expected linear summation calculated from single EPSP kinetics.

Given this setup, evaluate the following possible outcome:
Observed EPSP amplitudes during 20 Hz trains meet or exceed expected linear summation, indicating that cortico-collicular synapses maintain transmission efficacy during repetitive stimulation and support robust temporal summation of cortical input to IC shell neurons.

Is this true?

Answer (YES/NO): NO